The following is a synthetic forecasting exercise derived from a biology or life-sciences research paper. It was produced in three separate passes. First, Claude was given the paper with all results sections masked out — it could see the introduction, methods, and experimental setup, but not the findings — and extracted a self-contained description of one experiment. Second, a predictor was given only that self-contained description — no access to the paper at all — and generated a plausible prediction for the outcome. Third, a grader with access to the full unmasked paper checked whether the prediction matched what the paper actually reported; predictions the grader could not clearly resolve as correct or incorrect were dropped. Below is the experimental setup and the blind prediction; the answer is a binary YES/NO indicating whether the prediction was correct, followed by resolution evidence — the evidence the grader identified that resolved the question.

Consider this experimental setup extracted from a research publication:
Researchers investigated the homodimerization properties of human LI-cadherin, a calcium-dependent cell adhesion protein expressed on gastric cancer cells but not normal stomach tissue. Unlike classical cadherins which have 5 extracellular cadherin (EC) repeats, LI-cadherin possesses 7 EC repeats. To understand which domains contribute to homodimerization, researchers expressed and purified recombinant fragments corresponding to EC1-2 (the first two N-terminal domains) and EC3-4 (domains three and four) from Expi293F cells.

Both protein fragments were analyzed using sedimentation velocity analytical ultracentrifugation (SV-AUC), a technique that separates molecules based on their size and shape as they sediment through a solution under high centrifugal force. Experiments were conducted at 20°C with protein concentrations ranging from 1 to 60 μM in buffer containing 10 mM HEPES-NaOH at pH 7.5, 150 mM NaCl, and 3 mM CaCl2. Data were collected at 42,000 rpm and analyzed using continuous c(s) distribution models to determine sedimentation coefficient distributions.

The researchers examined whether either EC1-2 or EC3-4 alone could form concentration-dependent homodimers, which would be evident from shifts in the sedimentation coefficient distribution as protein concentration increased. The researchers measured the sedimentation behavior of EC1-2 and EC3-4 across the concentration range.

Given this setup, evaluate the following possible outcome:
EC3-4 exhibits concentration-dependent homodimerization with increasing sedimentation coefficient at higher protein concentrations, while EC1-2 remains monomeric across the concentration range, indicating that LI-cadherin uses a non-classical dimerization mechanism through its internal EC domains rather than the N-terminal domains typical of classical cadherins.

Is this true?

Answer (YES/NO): NO